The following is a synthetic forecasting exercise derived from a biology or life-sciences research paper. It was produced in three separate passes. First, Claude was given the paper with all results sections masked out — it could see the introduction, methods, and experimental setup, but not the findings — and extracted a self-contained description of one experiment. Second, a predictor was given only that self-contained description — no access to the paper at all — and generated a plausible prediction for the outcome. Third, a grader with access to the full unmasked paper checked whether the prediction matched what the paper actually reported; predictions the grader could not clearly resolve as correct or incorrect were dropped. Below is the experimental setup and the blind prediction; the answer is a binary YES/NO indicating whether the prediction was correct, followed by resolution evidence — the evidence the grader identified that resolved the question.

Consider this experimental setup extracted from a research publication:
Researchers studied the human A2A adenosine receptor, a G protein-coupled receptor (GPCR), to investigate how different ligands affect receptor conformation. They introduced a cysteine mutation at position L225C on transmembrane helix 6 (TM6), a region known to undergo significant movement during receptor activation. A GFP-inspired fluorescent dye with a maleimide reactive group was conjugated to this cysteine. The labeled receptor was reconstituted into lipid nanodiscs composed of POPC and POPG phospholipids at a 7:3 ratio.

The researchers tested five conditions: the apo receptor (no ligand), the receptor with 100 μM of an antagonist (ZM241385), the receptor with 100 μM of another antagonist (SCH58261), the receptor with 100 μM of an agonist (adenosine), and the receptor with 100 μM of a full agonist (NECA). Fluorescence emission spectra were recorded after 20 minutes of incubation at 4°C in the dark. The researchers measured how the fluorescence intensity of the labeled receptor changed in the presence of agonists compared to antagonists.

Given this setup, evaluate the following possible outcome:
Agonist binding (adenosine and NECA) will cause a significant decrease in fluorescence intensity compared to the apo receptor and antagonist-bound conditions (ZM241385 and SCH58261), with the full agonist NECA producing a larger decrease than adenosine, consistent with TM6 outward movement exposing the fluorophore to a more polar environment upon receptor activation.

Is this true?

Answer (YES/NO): NO